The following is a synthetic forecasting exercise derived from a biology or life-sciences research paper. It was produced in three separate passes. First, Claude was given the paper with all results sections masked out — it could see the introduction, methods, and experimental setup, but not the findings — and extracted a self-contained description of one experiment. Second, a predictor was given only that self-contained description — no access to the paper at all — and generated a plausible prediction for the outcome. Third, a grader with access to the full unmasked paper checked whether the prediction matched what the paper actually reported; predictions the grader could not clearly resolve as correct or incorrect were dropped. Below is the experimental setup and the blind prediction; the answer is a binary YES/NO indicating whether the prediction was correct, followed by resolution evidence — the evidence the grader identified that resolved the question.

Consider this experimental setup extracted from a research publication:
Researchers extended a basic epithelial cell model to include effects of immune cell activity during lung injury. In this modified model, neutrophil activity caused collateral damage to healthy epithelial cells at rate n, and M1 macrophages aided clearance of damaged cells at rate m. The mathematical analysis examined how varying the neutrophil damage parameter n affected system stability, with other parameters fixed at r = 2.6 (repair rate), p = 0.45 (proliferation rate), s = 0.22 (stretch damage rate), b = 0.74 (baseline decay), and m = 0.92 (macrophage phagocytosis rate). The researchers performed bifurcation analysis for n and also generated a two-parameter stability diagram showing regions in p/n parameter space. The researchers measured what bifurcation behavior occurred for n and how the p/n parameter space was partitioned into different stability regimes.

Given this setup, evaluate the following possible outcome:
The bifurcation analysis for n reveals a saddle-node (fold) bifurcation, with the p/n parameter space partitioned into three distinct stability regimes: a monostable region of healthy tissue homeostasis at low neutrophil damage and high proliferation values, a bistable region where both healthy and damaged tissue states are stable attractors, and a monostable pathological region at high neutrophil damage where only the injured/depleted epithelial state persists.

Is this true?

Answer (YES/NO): NO